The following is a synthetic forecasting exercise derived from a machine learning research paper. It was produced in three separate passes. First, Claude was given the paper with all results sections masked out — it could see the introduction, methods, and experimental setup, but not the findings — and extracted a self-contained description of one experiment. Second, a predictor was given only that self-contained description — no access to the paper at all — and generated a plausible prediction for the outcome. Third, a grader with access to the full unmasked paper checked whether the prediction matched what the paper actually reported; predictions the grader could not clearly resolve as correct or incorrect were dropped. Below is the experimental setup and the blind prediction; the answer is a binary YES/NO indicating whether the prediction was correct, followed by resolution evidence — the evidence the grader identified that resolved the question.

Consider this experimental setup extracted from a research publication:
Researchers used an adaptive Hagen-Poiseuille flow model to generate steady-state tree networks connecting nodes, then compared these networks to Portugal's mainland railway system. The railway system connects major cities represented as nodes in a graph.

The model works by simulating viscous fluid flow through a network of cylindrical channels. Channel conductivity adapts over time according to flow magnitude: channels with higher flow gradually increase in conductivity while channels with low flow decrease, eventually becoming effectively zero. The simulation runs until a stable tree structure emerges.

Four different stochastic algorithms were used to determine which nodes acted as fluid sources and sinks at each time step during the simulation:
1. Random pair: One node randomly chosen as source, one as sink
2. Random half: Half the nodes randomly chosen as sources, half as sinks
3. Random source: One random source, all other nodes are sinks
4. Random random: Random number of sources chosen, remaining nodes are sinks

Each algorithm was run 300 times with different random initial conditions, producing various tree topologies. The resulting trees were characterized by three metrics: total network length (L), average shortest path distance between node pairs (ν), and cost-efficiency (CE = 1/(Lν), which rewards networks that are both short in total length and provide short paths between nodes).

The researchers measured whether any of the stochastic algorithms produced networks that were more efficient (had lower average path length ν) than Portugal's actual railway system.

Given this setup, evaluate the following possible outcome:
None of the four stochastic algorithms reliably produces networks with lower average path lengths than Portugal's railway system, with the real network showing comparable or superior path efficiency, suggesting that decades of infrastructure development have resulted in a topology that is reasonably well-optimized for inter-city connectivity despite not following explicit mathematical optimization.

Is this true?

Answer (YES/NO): NO